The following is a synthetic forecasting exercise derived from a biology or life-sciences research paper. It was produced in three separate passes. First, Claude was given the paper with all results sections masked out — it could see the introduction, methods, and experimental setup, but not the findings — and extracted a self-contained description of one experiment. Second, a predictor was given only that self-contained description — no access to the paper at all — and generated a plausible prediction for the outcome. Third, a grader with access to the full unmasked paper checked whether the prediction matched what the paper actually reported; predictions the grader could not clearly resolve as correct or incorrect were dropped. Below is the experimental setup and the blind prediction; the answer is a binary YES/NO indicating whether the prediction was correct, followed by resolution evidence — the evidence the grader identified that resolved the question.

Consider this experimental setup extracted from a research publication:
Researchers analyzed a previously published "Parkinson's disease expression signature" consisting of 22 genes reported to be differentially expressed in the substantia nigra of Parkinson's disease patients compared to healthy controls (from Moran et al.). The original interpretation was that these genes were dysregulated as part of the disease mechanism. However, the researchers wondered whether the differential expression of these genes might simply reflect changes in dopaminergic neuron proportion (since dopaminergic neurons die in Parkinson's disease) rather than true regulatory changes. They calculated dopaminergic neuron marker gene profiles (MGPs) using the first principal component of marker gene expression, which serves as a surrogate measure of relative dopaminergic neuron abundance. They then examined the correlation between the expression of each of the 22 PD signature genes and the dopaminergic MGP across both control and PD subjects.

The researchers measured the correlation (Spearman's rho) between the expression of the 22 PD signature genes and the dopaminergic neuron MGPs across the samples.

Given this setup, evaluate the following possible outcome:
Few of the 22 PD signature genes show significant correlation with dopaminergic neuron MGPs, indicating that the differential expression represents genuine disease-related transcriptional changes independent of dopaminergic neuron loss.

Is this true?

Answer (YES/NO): NO